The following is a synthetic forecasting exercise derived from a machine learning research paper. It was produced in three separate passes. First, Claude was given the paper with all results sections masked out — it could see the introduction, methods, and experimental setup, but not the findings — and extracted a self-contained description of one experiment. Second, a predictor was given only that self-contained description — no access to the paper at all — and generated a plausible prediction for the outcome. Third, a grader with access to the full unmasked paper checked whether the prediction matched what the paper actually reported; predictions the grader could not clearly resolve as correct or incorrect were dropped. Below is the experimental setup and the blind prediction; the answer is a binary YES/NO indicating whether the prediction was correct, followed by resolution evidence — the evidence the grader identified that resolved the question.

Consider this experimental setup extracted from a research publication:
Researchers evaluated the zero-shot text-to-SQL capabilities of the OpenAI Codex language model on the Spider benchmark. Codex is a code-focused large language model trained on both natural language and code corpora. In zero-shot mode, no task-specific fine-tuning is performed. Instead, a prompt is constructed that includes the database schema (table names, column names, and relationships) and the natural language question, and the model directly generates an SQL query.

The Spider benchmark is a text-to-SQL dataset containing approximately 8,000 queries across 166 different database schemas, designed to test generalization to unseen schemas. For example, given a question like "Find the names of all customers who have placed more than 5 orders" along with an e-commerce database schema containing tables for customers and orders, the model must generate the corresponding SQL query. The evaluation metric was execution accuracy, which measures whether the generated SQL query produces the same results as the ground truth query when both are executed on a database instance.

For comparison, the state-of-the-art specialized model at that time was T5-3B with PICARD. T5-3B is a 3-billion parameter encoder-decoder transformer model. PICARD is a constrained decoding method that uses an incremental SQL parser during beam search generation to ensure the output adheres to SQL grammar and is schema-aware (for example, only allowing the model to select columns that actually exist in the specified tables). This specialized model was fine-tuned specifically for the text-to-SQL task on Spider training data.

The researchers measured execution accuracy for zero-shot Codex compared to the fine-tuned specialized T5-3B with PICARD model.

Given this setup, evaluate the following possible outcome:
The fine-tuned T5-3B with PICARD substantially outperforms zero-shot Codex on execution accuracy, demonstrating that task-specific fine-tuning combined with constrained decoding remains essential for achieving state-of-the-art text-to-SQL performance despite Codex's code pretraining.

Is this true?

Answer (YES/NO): YES